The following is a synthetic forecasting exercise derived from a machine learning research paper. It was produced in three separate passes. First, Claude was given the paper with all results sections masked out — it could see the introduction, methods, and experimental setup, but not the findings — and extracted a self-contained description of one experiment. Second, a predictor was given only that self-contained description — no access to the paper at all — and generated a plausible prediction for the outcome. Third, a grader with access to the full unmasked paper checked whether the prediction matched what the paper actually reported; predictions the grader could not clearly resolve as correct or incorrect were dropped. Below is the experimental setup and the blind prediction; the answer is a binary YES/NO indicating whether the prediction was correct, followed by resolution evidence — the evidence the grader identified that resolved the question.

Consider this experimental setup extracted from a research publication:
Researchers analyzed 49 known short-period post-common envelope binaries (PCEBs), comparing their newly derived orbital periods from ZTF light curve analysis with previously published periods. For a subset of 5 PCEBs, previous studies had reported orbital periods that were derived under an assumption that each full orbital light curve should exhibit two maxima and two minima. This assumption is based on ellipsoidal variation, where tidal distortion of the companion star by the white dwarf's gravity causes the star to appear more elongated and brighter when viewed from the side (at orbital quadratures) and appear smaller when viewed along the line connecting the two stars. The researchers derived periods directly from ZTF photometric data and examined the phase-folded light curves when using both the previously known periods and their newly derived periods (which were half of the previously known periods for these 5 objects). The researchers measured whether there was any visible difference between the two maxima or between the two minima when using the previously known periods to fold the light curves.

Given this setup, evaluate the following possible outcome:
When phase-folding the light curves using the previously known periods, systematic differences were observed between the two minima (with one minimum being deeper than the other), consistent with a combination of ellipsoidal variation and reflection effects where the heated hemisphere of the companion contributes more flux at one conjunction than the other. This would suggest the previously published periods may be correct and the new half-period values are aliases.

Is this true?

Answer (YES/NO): NO